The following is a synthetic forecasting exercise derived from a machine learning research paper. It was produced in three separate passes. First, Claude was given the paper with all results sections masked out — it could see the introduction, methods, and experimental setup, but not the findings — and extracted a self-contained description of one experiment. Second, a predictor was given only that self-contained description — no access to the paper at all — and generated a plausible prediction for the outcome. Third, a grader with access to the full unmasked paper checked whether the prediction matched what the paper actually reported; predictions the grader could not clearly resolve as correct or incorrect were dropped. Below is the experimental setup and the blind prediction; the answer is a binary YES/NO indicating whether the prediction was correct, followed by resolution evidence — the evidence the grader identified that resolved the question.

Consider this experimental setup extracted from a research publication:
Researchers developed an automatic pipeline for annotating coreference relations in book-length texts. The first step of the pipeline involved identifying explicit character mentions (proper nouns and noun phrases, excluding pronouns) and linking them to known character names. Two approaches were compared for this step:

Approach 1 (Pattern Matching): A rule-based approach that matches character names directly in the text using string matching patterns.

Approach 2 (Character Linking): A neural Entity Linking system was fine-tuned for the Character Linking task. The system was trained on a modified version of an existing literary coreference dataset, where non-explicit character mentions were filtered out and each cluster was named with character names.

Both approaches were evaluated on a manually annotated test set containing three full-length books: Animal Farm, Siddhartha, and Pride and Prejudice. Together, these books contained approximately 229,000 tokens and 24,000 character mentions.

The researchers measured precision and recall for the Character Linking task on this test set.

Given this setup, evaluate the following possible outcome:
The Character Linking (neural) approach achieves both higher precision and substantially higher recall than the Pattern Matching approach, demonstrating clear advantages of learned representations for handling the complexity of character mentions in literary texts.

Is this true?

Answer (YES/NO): NO